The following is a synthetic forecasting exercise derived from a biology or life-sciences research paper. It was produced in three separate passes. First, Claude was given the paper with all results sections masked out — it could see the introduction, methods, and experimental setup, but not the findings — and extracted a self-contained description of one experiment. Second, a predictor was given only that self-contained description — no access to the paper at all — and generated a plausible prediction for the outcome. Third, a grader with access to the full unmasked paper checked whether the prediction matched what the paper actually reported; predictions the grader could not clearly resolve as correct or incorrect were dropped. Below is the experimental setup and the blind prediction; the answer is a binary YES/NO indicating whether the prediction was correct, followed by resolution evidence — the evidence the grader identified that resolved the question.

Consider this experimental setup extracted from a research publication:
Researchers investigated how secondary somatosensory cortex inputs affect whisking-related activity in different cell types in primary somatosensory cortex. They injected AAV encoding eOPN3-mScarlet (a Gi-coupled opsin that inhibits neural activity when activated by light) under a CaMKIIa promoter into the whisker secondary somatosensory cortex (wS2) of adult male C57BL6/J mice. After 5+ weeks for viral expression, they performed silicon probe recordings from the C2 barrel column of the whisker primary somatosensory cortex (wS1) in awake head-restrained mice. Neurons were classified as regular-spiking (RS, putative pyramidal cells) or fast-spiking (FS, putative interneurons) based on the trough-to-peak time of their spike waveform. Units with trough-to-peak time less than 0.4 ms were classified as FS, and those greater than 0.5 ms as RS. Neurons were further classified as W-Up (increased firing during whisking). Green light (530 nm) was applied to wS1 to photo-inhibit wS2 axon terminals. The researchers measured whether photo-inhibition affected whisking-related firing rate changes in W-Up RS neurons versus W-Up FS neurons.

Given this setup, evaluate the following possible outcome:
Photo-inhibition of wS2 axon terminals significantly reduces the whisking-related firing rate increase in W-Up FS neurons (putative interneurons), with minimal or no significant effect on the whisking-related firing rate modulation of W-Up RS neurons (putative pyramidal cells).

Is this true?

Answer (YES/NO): NO